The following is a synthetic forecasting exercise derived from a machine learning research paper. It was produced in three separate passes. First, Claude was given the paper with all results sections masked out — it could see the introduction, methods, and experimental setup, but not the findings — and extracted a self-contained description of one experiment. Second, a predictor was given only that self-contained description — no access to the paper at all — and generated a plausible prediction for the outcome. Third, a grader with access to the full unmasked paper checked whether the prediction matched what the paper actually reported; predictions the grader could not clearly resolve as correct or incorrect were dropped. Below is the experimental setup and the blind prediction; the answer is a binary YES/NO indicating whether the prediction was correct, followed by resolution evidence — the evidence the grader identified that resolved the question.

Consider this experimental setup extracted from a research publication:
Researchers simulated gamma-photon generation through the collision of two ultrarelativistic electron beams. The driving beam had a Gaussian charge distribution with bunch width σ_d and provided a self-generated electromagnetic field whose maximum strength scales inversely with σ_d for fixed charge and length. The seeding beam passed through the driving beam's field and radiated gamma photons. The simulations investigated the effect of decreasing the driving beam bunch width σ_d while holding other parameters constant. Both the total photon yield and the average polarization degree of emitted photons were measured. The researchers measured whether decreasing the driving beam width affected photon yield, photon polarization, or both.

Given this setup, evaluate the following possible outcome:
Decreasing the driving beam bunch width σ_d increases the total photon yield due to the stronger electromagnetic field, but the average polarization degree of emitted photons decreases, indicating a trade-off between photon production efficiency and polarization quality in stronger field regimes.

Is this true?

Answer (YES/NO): YES